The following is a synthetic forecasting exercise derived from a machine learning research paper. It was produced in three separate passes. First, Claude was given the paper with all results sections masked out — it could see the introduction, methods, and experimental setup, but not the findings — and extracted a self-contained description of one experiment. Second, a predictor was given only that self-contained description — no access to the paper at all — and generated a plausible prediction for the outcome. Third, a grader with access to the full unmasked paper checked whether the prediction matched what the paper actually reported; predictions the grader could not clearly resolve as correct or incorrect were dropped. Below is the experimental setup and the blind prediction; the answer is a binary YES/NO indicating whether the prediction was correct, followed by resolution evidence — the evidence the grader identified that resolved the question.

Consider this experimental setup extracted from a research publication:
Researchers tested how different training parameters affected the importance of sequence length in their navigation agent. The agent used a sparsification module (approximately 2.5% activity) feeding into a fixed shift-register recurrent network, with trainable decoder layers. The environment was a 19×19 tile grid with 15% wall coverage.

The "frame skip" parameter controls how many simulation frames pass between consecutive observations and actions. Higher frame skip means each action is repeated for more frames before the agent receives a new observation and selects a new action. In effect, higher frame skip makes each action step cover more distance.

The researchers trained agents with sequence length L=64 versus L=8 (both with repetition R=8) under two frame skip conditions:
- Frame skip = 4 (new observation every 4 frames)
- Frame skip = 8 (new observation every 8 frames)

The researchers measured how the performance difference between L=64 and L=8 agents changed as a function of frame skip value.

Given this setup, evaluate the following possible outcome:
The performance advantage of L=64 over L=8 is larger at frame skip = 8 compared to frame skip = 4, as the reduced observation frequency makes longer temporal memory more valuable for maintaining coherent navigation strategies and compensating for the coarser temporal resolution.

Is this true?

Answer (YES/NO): NO